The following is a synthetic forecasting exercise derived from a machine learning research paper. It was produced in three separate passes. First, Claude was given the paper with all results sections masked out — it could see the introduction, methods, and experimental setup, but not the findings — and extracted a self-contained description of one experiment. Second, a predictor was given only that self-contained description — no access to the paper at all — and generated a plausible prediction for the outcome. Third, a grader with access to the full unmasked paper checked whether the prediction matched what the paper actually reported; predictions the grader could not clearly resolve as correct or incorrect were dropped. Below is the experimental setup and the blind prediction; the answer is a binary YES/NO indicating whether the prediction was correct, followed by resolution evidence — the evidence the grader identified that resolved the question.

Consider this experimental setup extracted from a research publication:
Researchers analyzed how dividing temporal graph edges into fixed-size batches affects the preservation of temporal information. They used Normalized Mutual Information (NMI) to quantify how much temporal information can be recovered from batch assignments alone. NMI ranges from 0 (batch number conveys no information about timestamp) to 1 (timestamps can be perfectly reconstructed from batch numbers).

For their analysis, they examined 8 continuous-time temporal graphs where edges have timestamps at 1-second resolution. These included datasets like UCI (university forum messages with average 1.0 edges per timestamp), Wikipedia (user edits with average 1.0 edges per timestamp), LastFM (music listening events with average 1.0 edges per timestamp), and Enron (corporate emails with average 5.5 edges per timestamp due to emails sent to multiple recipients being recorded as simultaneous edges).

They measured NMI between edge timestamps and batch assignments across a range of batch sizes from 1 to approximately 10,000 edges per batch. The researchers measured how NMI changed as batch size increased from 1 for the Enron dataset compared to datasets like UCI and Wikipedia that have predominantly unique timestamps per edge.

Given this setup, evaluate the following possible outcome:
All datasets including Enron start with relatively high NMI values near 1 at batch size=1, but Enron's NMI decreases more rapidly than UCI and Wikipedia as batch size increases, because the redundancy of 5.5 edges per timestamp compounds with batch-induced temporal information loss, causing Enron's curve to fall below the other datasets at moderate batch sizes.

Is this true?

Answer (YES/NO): NO